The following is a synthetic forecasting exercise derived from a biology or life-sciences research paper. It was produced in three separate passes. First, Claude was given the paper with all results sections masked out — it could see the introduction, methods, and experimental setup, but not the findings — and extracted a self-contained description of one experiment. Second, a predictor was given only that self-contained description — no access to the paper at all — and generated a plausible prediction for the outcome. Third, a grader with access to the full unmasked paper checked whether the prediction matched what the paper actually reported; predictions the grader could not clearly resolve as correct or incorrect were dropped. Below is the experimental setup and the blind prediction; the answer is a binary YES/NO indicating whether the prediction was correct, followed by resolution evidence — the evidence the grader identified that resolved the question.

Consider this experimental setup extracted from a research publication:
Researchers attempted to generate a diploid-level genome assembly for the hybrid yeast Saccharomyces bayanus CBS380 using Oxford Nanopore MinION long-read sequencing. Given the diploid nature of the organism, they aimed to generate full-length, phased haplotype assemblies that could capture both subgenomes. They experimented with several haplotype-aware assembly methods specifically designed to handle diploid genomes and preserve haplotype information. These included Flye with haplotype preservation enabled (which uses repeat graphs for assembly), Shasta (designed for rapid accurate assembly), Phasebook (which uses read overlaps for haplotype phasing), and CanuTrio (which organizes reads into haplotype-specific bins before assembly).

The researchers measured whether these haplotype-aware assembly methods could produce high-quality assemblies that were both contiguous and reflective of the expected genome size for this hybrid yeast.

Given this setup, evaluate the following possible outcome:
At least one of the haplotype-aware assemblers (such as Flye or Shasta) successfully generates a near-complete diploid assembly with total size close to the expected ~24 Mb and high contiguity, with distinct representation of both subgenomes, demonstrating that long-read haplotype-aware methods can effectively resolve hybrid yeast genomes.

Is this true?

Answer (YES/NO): NO